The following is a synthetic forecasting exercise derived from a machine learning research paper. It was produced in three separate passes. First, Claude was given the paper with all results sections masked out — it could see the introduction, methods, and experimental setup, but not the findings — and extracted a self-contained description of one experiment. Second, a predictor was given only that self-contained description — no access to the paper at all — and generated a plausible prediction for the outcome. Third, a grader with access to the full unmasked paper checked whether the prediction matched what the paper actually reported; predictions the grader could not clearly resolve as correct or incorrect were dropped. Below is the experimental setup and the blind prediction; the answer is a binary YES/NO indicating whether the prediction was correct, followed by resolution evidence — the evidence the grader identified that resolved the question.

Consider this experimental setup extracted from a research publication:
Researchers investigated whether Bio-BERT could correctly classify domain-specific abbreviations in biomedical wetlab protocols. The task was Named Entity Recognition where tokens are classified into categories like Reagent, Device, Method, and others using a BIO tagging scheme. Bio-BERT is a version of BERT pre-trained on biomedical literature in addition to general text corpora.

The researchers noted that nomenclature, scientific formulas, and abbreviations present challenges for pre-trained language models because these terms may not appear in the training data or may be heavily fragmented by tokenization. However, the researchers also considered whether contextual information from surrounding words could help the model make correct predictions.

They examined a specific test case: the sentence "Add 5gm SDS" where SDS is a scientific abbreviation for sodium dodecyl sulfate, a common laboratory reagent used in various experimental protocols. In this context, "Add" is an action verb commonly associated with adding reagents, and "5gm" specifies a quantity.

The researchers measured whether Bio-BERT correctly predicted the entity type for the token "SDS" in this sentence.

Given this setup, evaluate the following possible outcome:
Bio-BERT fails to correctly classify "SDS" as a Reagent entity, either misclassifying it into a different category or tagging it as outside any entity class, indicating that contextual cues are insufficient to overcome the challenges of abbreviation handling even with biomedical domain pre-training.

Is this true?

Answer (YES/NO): NO